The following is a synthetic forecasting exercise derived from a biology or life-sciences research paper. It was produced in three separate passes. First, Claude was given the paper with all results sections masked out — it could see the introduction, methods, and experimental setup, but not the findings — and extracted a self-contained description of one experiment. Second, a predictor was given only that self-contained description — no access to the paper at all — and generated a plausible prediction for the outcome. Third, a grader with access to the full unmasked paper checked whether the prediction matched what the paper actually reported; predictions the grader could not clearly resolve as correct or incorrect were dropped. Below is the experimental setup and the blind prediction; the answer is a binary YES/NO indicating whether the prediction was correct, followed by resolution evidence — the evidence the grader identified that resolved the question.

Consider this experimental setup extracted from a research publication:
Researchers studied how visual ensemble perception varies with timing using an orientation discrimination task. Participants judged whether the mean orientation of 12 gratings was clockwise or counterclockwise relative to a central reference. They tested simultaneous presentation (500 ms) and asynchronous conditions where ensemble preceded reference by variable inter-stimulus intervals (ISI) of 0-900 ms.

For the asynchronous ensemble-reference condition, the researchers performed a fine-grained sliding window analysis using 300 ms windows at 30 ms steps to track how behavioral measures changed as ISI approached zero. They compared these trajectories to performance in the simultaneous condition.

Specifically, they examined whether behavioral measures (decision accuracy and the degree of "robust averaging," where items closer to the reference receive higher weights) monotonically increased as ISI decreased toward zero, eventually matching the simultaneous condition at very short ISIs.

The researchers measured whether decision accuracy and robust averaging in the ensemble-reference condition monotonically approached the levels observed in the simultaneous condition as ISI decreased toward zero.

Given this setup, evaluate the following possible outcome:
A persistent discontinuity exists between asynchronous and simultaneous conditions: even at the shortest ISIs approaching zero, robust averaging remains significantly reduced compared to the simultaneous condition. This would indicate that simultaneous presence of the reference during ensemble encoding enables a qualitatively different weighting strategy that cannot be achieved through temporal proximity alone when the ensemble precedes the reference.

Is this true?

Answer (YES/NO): YES